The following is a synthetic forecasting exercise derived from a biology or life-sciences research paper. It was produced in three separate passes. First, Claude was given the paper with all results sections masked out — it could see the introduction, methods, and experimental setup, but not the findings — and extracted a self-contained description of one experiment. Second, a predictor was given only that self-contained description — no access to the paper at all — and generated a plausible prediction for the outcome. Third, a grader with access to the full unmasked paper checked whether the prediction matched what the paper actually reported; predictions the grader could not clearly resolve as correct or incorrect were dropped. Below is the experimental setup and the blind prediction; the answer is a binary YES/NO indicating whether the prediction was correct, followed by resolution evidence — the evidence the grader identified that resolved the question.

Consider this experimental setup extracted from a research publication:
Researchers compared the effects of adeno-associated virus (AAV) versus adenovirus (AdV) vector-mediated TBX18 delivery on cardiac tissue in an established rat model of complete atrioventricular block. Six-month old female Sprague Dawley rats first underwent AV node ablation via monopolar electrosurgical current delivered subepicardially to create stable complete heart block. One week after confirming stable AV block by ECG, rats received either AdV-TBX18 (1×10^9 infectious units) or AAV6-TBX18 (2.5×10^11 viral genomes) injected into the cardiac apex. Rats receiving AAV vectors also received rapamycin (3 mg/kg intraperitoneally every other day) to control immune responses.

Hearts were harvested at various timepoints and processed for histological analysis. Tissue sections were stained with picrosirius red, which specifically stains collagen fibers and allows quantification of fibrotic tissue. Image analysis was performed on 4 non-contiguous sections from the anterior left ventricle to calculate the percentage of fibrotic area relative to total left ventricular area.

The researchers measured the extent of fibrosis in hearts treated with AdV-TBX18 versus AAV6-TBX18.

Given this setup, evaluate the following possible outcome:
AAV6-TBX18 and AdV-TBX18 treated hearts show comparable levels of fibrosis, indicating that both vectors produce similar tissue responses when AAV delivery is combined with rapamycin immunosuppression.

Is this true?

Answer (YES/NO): NO